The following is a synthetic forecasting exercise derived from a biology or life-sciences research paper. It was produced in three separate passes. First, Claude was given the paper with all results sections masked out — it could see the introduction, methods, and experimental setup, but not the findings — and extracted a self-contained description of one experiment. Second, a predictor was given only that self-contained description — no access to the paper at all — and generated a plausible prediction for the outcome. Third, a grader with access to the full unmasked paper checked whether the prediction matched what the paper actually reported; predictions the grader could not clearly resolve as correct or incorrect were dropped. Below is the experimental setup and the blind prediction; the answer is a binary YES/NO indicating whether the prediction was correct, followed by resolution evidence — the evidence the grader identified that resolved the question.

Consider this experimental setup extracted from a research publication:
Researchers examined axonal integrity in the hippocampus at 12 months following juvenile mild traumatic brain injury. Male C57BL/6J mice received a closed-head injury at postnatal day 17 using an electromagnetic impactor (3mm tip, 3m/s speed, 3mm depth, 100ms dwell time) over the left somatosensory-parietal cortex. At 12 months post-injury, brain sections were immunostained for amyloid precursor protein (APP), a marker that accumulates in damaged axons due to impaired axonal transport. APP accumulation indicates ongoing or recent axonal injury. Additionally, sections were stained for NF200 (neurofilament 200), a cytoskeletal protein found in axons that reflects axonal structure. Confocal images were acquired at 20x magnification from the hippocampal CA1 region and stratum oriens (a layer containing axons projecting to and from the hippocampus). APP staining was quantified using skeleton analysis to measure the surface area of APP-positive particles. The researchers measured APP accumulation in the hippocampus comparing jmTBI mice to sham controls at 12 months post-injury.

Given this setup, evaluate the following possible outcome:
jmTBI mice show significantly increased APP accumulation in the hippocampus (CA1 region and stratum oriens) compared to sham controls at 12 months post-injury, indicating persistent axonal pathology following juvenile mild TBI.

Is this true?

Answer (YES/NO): NO